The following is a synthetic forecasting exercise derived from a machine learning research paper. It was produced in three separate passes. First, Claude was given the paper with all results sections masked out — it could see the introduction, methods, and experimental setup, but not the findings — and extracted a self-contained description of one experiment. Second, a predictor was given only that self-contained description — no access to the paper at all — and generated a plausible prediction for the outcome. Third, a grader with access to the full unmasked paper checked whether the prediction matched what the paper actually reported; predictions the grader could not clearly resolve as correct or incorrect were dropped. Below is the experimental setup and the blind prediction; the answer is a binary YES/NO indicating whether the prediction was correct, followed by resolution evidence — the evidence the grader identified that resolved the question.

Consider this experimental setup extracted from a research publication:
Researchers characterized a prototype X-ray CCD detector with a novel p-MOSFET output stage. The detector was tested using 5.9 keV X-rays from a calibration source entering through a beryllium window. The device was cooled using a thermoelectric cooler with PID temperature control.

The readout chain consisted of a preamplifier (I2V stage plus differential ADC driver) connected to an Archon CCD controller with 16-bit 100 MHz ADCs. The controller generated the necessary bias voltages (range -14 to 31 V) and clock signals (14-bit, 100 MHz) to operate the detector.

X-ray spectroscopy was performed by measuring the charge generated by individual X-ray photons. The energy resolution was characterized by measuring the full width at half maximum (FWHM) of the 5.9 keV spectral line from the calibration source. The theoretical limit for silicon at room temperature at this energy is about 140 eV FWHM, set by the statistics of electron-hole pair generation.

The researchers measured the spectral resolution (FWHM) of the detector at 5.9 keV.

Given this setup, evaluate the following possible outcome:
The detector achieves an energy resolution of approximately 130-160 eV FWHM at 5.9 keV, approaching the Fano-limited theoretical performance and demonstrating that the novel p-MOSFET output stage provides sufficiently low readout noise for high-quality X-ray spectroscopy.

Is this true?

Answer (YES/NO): NO